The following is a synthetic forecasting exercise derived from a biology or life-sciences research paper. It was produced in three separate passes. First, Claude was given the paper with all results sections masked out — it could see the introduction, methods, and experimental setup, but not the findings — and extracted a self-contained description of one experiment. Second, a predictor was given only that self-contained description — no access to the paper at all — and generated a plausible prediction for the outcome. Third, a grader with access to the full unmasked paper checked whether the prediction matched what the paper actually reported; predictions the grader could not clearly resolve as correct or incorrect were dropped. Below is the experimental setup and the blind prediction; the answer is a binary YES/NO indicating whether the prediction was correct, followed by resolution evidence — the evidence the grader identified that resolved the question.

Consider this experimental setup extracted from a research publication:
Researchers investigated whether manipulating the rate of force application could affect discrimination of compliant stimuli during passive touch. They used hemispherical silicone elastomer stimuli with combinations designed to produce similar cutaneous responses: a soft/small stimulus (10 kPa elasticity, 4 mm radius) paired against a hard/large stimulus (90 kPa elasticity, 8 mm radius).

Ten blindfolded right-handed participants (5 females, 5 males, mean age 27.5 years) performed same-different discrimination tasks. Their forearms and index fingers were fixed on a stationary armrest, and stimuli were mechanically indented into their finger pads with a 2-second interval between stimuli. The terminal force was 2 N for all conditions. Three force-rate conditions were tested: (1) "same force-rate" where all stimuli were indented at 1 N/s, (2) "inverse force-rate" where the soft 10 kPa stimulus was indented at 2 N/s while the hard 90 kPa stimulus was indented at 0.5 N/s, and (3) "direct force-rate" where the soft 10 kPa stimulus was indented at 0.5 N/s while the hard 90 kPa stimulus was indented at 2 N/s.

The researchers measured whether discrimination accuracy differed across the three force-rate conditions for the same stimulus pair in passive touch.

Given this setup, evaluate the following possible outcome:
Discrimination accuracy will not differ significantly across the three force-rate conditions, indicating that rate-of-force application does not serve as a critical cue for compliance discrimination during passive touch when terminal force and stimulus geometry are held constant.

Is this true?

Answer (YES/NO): NO